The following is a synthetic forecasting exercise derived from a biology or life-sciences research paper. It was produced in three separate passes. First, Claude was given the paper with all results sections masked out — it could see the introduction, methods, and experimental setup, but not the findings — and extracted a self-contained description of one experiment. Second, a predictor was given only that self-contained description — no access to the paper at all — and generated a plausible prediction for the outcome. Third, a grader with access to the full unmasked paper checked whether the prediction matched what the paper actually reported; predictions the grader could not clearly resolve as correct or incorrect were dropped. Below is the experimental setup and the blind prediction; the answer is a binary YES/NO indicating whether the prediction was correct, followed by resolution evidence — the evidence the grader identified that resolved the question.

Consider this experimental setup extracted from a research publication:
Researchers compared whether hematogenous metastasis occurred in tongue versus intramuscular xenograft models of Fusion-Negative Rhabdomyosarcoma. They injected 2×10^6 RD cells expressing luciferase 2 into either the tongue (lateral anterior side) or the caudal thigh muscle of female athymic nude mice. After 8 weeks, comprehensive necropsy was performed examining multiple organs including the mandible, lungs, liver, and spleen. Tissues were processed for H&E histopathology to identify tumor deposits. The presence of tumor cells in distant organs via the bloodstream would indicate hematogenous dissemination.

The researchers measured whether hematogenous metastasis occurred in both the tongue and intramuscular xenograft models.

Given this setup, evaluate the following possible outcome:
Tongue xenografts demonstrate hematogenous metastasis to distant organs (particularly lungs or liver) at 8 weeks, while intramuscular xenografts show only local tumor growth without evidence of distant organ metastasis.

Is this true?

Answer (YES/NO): NO